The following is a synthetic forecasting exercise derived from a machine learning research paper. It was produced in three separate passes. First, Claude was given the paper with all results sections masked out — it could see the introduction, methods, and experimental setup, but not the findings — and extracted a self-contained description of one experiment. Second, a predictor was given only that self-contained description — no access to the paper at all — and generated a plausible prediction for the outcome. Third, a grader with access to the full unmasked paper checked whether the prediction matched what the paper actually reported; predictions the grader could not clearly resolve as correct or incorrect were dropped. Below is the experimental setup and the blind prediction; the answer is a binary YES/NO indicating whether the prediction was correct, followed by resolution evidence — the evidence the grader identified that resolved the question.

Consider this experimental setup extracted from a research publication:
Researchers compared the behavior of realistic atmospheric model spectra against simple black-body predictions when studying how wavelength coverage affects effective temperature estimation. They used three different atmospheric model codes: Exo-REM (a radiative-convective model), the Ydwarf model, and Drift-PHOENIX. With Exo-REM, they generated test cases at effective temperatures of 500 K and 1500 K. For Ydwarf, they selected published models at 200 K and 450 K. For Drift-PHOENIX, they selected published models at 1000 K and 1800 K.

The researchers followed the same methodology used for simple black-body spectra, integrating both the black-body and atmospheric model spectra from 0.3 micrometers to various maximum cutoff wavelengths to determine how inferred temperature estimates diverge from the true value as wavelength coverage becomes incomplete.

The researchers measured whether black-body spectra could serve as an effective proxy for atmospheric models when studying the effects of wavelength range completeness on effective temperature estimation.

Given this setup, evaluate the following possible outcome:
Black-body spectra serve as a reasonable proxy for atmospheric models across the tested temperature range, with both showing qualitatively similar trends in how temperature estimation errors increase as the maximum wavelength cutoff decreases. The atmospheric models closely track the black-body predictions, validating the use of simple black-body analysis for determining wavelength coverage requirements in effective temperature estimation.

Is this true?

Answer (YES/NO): YES